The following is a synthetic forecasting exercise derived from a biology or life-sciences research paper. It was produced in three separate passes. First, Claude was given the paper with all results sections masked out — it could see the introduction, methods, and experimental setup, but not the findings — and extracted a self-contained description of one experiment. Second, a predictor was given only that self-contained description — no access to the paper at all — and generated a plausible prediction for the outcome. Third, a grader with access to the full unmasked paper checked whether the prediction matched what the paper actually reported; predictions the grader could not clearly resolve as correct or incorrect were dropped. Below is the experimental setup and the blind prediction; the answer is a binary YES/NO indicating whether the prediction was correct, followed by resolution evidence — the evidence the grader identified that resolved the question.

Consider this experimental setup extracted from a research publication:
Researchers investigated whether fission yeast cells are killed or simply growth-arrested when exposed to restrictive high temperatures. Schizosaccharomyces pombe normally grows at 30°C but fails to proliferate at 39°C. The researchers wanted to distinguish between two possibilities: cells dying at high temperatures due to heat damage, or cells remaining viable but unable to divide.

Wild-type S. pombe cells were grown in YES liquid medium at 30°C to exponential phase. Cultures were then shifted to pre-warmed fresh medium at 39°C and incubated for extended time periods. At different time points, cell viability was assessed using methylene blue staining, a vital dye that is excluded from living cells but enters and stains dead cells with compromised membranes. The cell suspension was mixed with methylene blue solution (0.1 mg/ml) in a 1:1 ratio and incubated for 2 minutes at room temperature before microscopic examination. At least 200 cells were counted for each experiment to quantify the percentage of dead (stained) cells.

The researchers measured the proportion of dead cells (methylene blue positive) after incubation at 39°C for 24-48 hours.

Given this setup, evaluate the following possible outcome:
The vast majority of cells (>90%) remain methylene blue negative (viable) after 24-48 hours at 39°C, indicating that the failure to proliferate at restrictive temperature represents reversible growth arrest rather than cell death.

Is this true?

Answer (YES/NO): NO